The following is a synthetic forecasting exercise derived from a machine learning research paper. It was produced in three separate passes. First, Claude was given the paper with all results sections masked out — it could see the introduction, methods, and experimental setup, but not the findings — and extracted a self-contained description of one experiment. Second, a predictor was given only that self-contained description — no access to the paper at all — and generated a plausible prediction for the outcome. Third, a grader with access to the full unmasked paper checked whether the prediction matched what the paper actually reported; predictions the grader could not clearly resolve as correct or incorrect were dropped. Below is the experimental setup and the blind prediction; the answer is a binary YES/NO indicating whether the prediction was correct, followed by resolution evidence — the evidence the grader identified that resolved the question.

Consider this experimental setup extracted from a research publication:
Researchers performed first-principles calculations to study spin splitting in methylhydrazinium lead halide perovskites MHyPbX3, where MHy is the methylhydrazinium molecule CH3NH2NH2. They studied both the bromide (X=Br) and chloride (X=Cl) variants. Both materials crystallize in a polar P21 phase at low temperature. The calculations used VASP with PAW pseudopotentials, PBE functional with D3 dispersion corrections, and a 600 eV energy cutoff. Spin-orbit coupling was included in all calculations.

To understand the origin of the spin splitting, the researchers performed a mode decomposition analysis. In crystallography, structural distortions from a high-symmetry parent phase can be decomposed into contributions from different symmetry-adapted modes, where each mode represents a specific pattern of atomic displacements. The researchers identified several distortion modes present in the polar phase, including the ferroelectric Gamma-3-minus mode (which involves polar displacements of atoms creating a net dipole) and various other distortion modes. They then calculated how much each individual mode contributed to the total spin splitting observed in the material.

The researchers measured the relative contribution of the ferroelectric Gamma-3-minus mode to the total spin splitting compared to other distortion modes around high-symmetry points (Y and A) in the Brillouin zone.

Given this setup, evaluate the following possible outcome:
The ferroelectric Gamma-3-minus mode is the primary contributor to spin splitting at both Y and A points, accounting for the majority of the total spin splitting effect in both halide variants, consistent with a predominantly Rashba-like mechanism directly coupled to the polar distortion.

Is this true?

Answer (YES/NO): YES